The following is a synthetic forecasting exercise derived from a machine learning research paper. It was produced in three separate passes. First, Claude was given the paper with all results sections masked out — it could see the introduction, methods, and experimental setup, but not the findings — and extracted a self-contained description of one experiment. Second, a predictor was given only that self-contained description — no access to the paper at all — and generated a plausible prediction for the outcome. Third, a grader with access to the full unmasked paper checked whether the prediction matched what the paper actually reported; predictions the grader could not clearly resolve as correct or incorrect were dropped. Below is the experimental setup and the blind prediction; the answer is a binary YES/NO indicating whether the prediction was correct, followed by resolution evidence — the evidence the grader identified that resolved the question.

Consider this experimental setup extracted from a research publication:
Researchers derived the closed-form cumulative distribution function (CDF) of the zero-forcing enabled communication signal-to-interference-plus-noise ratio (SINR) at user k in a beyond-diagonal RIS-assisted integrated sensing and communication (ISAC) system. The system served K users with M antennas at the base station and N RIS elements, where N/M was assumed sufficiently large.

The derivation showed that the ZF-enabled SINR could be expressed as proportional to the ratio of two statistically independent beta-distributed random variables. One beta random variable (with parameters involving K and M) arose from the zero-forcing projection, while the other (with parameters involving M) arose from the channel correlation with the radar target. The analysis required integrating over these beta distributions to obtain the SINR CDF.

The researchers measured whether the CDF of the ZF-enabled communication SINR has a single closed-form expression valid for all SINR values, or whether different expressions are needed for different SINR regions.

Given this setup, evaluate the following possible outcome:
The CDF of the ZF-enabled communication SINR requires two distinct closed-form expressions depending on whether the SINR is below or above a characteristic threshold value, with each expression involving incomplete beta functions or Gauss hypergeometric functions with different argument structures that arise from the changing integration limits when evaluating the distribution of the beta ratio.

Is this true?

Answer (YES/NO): NO